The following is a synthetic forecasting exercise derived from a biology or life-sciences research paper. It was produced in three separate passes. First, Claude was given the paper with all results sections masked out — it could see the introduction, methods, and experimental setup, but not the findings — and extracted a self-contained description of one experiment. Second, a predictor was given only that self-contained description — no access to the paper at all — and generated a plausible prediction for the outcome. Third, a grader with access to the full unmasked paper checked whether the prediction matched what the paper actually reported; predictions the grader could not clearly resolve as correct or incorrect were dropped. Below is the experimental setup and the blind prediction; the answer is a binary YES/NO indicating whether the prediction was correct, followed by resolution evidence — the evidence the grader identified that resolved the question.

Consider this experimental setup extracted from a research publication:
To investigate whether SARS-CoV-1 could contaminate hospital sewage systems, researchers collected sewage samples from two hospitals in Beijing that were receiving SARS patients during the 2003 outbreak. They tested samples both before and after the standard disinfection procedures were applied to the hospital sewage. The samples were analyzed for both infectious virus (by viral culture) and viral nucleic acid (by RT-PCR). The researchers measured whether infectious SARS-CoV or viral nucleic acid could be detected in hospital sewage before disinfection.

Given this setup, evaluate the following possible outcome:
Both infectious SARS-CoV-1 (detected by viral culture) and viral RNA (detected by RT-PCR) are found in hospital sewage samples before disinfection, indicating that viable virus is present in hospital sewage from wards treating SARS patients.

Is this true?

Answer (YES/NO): NO